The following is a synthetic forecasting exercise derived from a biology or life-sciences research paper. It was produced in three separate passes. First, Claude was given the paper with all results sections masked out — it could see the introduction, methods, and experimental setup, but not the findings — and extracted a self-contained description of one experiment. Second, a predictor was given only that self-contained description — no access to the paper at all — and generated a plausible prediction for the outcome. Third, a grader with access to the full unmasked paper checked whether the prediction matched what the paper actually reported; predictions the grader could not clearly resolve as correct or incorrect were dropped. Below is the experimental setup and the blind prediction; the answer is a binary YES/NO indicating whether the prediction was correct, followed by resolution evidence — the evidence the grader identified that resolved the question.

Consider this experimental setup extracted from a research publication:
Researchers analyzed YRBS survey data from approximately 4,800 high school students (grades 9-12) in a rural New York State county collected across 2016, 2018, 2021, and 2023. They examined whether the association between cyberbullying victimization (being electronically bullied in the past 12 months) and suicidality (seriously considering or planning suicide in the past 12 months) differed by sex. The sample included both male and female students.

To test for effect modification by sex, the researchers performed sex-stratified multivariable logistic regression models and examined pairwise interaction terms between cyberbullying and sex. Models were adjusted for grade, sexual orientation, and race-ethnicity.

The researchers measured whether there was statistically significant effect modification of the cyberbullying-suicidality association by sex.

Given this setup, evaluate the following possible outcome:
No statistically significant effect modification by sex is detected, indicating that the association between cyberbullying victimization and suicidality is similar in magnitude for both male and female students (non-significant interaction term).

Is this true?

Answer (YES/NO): NO